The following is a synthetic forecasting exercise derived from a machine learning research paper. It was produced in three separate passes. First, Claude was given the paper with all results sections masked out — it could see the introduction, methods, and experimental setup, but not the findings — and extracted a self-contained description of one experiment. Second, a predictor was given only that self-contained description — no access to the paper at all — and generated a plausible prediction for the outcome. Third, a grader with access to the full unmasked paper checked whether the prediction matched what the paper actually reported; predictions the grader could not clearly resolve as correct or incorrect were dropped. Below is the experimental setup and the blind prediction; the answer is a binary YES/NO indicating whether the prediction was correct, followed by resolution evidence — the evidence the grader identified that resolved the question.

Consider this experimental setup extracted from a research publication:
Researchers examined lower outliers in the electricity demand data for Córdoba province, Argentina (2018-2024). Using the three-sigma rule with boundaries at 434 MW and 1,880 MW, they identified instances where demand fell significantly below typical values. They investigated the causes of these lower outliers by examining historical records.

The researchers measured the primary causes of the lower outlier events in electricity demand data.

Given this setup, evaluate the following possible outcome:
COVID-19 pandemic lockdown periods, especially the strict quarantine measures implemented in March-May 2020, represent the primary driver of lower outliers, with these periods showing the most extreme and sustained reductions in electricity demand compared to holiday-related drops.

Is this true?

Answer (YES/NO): NO